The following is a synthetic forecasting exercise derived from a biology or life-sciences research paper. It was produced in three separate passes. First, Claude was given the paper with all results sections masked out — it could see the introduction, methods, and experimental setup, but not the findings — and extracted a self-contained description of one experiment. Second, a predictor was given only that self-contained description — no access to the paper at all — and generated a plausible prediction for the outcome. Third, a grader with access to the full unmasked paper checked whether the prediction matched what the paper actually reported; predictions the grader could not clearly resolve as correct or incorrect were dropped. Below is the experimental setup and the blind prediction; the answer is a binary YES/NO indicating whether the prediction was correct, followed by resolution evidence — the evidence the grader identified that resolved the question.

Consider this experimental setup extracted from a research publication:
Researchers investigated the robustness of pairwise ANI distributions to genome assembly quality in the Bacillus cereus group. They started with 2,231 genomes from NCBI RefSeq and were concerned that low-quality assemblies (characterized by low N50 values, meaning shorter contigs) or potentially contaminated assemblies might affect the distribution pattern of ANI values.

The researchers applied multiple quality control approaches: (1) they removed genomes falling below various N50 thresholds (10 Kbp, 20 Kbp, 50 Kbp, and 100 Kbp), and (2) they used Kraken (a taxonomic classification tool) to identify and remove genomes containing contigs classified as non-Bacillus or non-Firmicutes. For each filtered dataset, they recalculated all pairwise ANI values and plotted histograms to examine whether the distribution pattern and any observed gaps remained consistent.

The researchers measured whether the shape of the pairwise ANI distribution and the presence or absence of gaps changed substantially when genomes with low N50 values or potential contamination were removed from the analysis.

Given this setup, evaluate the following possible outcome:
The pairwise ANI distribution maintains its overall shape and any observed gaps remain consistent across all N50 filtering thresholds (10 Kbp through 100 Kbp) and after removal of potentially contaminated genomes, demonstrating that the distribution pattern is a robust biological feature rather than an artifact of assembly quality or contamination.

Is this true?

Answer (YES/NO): YES